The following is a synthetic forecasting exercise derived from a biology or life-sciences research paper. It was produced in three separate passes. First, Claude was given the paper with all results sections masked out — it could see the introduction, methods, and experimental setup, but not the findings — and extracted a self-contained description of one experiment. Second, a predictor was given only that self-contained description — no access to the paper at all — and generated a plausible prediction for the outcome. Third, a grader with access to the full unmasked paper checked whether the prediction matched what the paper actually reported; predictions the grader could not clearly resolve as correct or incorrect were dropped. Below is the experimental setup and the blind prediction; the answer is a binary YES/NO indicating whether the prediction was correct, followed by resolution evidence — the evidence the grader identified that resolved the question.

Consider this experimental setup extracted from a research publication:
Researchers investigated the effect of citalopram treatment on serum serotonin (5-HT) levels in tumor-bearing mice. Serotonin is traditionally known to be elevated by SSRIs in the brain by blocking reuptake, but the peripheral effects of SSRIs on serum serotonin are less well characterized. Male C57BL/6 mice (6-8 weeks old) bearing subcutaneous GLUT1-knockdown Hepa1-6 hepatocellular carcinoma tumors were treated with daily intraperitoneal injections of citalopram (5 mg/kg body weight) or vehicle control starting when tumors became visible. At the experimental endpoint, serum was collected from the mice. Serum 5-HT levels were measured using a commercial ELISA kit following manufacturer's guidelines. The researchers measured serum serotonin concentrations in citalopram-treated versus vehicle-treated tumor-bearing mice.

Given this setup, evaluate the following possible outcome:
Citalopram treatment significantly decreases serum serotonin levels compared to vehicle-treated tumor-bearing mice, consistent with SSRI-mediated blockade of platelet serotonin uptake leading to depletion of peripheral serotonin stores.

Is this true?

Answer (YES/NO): YES